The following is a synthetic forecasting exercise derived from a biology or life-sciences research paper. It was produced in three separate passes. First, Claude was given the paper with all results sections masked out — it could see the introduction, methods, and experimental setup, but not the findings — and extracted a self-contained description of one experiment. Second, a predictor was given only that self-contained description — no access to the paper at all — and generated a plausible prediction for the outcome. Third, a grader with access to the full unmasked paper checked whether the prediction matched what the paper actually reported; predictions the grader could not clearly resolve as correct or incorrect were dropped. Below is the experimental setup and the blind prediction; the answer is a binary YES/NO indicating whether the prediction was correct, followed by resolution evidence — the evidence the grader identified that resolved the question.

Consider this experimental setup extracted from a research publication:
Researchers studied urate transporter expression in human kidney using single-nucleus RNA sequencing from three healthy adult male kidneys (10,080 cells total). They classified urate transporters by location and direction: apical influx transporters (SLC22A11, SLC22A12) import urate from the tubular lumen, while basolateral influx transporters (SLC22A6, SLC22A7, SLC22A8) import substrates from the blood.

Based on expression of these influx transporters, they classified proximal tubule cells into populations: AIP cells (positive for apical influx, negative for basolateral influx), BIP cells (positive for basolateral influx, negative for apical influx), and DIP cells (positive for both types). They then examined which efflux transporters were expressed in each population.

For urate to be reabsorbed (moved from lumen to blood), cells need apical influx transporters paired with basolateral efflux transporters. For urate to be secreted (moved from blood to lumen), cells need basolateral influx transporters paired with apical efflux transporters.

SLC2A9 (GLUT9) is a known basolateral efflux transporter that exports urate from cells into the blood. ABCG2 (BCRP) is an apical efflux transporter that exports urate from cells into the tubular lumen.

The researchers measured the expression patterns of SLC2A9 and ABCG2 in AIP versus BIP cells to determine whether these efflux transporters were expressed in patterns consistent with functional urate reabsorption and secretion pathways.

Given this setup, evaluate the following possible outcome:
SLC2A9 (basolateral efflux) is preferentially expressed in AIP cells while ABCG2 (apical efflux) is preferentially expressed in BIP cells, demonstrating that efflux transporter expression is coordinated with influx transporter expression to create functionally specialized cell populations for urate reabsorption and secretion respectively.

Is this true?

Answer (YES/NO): NO